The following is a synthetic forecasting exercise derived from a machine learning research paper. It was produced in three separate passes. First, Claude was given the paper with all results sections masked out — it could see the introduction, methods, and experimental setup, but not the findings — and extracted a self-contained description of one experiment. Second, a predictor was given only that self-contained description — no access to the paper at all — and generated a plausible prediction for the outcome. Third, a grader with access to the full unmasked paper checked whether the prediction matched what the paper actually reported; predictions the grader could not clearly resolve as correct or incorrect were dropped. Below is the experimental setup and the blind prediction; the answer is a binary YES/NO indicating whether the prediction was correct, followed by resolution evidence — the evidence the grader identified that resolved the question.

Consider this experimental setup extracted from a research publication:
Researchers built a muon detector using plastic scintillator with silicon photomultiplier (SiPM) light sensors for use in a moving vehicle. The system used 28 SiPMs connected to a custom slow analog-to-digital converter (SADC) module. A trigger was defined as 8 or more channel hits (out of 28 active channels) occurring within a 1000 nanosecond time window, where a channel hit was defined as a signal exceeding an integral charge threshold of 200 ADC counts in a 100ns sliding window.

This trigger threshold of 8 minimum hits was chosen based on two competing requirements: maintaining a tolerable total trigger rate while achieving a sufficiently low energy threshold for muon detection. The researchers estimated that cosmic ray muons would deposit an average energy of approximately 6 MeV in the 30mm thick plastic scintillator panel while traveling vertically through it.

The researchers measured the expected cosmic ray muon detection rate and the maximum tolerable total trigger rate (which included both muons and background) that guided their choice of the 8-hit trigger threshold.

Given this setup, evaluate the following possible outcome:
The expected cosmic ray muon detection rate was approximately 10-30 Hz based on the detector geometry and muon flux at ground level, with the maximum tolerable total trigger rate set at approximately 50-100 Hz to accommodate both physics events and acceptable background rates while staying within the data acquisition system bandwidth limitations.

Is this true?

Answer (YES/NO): NO